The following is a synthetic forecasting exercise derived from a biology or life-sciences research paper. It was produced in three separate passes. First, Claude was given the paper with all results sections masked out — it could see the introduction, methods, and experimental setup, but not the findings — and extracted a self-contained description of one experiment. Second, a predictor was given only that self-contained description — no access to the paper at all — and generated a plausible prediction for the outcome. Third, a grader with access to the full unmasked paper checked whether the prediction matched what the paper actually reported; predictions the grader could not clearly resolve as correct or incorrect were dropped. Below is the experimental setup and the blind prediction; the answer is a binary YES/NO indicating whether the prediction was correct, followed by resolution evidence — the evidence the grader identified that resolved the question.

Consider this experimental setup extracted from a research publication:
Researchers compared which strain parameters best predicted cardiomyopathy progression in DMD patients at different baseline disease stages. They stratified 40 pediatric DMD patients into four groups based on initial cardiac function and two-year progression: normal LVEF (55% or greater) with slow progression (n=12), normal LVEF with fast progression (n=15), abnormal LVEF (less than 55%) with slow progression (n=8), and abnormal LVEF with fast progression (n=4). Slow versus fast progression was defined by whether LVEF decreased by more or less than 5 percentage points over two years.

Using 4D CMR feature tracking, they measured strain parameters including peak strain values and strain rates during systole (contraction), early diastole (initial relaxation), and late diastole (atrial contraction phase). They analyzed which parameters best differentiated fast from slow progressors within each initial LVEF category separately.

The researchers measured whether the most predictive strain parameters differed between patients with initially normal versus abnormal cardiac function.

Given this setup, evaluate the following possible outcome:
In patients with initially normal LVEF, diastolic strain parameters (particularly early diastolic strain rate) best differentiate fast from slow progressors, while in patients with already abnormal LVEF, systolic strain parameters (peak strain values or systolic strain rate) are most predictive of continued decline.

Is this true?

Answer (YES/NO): NO